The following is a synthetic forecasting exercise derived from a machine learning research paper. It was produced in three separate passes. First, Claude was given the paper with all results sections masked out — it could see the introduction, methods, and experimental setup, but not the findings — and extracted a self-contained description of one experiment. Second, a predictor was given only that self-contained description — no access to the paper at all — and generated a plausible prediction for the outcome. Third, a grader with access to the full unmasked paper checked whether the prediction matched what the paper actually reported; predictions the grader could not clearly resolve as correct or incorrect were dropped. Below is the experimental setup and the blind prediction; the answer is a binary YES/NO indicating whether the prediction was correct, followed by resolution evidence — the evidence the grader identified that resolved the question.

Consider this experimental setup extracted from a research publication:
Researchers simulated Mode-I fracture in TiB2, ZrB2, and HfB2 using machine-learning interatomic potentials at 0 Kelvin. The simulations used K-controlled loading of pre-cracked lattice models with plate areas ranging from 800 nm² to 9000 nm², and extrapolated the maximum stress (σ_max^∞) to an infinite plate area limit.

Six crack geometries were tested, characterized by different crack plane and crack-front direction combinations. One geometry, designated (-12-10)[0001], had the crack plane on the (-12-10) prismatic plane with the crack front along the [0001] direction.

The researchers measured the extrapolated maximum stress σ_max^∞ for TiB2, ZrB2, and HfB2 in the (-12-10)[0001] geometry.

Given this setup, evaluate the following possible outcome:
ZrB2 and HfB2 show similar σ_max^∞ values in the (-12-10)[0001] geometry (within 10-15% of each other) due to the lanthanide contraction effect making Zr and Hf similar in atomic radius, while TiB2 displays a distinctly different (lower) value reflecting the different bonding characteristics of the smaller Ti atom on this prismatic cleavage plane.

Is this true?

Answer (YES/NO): NO